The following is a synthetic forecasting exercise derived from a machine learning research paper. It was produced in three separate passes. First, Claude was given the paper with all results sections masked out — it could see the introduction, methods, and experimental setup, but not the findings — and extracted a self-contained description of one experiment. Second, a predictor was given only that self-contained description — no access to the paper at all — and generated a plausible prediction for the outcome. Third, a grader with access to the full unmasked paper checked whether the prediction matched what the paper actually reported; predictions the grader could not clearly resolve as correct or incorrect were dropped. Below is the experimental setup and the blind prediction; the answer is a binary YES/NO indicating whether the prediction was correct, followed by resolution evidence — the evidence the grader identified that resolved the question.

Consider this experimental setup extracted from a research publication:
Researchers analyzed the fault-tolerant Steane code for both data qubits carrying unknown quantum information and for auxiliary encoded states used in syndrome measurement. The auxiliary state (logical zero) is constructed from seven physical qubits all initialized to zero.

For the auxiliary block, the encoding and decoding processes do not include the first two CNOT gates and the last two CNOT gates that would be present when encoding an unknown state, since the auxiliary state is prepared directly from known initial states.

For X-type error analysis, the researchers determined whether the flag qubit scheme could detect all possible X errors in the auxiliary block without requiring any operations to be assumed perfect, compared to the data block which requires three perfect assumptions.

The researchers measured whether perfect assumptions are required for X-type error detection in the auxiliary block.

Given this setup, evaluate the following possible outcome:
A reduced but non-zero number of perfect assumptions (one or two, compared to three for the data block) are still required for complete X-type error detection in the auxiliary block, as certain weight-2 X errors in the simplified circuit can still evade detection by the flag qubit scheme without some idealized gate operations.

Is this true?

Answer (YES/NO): NO